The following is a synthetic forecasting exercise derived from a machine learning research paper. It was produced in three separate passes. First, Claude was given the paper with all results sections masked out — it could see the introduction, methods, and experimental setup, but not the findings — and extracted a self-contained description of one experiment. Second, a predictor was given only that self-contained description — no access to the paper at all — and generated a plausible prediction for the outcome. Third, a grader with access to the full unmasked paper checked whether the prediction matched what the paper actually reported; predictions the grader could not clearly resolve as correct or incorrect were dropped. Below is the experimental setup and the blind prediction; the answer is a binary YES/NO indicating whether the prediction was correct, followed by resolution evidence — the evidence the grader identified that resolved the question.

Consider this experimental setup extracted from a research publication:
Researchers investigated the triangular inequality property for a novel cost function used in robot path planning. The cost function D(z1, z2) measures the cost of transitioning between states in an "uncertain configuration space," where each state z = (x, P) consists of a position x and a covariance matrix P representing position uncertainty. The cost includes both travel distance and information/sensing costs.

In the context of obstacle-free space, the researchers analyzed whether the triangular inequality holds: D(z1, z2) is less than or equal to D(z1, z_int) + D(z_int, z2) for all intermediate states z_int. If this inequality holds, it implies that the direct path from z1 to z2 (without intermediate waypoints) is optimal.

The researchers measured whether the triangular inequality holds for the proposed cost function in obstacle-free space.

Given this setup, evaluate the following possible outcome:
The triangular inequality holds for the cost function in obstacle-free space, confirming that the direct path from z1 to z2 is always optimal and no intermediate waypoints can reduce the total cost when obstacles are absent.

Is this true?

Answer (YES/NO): YES